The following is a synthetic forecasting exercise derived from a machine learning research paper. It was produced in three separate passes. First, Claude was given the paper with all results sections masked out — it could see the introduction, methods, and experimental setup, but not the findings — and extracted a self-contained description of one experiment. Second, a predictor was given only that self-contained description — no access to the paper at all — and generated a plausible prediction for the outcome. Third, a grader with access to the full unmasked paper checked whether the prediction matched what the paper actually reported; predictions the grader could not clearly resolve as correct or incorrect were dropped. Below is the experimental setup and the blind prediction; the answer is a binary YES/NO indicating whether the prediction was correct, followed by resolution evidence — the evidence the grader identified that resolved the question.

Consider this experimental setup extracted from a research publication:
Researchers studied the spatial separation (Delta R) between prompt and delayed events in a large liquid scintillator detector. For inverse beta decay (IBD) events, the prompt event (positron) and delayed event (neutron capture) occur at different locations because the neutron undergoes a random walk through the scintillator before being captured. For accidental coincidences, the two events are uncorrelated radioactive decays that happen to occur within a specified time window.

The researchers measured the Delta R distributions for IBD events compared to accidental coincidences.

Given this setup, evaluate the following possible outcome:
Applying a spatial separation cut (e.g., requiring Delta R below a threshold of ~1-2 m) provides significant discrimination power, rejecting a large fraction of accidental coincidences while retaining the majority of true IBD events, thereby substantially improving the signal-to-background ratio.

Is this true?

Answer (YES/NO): YES